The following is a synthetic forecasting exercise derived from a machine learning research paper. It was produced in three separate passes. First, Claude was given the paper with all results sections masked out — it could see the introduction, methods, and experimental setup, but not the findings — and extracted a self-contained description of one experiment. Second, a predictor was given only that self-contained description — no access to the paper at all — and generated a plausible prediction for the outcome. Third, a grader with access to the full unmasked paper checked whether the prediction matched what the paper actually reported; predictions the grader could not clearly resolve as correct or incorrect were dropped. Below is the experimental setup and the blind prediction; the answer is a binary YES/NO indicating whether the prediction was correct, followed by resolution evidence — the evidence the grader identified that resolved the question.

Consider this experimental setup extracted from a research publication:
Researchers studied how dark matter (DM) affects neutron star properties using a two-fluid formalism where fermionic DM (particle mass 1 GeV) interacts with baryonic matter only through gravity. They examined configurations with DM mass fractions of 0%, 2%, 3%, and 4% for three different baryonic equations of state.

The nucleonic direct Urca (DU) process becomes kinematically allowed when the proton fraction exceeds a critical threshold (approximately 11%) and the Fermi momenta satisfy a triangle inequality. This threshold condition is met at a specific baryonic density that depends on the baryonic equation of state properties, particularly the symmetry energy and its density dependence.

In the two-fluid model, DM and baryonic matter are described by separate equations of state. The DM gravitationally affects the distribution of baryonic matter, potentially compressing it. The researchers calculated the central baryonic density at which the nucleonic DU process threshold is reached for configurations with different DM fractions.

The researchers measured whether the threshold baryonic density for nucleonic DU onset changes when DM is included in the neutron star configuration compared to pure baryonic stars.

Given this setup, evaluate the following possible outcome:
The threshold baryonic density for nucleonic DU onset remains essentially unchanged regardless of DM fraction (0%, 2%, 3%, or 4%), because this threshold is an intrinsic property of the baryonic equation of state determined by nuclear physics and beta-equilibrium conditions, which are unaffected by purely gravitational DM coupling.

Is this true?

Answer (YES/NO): YES